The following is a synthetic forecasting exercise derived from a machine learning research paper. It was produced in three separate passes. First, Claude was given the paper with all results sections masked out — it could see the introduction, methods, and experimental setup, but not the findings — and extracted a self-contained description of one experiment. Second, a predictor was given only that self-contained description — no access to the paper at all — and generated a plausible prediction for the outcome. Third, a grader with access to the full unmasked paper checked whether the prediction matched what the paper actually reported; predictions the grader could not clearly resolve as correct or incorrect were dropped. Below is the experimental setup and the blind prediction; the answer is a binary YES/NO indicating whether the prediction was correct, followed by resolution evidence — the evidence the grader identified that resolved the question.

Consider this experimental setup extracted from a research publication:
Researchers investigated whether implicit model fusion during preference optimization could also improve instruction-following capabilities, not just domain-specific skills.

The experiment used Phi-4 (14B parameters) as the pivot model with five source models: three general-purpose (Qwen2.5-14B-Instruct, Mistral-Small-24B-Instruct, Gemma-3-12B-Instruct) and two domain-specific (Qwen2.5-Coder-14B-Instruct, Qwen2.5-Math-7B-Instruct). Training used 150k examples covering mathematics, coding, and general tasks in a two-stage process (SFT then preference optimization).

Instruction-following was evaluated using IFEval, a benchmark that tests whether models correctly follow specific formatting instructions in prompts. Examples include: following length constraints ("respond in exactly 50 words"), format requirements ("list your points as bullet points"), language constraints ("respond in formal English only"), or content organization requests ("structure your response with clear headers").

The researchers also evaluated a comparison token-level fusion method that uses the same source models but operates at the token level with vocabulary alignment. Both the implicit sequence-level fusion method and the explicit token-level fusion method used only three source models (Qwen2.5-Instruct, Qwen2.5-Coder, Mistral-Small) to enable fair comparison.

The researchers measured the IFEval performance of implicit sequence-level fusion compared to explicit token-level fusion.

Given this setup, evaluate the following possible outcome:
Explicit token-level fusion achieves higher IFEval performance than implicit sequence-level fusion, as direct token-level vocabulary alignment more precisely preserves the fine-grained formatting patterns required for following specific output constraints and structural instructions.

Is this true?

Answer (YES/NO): NO